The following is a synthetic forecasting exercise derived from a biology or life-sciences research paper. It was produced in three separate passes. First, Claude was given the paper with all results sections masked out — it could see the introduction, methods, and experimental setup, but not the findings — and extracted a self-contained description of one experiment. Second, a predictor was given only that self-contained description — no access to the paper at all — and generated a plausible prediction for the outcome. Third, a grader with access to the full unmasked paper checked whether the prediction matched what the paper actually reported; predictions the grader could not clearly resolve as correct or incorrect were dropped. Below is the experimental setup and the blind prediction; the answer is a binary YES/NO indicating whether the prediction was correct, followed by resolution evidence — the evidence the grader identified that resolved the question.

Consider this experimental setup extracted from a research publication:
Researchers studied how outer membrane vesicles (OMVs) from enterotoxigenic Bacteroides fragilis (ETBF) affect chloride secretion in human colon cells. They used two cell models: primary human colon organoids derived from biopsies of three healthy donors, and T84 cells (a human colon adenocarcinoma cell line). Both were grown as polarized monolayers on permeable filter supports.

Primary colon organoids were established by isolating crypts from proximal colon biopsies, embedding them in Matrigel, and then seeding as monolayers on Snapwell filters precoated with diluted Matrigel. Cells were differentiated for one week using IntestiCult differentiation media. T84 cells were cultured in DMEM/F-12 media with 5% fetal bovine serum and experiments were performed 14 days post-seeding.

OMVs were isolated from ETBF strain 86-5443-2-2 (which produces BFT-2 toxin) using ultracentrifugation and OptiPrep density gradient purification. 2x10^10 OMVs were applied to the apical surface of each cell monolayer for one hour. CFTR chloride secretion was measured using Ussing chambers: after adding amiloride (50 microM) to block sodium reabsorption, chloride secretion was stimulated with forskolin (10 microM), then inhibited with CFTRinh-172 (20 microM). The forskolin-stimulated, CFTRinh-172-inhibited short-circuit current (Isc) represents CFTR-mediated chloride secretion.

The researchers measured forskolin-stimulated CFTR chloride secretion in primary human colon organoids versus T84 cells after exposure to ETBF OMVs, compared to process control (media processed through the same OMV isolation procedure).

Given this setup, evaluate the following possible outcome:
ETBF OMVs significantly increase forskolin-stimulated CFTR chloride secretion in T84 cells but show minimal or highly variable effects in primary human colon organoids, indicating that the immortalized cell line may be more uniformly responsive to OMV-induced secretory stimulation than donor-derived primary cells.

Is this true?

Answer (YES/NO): NO